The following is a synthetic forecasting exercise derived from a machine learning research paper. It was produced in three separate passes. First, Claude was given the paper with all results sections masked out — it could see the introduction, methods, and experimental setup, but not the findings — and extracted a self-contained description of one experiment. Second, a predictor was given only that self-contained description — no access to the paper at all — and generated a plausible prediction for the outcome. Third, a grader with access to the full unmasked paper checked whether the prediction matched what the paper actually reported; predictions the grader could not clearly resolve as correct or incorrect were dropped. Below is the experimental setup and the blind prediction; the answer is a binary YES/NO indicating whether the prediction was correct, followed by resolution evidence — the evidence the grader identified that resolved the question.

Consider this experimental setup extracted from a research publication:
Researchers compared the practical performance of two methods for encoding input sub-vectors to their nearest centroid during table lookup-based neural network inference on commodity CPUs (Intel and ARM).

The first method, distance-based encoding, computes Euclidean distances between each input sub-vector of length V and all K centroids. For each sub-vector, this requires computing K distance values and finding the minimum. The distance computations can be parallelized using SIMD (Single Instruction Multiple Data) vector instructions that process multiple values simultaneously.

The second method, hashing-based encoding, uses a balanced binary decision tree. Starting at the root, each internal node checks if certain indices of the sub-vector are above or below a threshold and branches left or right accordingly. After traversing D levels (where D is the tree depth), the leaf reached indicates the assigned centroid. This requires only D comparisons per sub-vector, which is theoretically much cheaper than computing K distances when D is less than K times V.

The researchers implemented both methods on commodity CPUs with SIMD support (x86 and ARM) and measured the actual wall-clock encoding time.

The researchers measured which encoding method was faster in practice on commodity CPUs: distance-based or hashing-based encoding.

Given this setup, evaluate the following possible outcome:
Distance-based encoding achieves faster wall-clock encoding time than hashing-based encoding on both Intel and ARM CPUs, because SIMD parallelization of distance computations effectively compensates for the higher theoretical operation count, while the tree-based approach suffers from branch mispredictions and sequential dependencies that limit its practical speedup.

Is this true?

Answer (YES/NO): YES